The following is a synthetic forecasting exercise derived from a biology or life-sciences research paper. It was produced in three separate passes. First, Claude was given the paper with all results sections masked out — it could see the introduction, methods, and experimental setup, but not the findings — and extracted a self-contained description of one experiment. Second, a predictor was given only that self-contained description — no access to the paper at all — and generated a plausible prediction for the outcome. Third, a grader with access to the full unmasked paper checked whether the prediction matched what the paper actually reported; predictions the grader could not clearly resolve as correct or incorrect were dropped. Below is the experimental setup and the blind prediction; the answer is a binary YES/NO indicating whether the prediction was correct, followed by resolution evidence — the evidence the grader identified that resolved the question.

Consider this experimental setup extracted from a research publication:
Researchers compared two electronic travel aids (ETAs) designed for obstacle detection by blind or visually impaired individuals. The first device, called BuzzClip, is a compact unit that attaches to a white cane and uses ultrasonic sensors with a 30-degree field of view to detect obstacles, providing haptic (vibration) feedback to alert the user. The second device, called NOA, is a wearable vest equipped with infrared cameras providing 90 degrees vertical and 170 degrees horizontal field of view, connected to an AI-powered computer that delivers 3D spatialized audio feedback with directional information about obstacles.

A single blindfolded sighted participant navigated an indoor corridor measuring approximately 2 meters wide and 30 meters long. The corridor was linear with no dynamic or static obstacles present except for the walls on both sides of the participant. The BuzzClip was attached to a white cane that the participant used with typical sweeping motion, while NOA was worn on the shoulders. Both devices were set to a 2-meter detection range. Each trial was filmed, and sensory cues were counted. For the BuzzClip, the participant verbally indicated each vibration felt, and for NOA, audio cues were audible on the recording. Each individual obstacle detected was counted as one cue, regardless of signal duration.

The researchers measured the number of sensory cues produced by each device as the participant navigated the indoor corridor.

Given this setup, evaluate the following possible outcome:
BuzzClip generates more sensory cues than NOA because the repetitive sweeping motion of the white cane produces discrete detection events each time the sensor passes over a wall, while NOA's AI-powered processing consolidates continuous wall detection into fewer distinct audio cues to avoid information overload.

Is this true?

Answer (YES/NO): YES